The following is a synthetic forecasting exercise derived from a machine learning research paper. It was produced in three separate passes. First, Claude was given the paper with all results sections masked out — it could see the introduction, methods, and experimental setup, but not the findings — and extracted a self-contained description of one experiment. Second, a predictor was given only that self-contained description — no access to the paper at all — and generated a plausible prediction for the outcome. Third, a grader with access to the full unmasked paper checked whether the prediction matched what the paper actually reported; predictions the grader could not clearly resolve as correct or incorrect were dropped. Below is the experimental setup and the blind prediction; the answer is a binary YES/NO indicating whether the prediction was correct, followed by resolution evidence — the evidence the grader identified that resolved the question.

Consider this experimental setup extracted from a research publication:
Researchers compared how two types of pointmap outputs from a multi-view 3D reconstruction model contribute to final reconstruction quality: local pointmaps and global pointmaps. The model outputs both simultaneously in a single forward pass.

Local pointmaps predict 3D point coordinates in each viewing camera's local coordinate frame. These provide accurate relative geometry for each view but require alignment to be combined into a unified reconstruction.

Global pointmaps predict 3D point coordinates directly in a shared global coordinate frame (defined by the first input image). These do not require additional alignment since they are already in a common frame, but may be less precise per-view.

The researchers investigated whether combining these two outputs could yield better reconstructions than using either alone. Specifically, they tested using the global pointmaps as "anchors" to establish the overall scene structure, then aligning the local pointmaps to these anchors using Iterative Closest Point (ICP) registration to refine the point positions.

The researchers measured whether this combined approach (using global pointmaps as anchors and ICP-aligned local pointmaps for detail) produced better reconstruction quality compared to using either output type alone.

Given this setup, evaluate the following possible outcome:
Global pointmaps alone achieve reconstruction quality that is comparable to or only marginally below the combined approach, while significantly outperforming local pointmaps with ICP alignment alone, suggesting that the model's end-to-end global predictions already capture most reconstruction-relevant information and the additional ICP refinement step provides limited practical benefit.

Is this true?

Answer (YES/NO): NO